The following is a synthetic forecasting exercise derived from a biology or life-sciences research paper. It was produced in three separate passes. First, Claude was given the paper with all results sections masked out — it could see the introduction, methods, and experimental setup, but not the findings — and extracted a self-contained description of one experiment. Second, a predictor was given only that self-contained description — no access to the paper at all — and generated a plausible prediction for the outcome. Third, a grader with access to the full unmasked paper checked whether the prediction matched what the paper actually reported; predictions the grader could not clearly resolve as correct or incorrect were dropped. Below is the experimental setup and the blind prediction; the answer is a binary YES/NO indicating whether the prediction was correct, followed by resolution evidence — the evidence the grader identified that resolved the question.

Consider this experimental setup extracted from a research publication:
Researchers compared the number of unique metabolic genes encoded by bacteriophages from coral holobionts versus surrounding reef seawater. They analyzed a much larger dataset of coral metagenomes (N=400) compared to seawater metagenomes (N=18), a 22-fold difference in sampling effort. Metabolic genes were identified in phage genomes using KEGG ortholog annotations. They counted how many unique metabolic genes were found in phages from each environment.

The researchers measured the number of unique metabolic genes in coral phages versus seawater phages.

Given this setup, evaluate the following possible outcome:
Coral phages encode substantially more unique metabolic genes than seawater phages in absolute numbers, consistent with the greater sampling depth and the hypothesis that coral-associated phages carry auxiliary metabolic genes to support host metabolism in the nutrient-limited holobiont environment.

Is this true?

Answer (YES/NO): NO